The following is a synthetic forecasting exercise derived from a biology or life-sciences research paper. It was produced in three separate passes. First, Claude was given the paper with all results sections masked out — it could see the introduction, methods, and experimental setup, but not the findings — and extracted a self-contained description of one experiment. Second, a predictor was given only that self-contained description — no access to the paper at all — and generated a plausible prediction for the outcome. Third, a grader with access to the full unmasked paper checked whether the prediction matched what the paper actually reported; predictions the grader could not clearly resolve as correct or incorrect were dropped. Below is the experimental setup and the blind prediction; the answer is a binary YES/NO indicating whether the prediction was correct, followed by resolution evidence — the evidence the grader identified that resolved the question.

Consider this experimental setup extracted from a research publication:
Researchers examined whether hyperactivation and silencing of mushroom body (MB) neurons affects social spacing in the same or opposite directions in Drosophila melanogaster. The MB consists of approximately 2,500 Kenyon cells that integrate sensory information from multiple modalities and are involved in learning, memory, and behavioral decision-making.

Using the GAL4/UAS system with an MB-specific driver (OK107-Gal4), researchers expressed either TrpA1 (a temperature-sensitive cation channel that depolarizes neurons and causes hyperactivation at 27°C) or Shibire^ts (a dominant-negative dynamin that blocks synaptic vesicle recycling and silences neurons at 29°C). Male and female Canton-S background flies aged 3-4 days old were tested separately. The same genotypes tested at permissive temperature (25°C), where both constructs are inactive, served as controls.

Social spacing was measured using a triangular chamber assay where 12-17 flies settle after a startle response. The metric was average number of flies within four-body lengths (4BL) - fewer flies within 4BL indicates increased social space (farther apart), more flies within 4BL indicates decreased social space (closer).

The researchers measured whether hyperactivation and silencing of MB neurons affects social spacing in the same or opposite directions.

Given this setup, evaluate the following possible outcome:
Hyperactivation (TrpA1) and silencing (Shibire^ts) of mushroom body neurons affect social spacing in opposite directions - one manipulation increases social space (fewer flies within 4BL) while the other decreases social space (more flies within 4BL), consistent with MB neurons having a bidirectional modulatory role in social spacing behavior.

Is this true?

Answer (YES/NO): NO